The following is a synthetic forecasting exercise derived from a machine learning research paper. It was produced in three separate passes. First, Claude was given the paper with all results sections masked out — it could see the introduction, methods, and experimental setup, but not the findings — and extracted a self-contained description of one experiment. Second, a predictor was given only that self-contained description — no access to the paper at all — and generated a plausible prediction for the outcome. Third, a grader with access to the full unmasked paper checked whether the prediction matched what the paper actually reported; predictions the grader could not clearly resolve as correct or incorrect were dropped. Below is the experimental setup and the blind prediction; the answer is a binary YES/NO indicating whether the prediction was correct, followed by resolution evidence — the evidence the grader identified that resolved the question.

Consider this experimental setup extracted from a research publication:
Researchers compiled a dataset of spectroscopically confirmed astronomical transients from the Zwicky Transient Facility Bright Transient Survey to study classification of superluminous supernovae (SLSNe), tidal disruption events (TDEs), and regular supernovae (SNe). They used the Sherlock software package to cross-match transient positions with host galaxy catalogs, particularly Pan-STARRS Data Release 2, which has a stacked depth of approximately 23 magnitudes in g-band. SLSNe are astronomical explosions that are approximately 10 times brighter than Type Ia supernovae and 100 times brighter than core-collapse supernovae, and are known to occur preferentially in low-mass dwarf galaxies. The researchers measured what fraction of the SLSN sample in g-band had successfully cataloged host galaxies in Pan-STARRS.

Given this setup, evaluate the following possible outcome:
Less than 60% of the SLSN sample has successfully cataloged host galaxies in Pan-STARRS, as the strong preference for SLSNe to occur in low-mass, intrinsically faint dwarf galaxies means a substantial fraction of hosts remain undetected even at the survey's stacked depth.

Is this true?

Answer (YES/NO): YES